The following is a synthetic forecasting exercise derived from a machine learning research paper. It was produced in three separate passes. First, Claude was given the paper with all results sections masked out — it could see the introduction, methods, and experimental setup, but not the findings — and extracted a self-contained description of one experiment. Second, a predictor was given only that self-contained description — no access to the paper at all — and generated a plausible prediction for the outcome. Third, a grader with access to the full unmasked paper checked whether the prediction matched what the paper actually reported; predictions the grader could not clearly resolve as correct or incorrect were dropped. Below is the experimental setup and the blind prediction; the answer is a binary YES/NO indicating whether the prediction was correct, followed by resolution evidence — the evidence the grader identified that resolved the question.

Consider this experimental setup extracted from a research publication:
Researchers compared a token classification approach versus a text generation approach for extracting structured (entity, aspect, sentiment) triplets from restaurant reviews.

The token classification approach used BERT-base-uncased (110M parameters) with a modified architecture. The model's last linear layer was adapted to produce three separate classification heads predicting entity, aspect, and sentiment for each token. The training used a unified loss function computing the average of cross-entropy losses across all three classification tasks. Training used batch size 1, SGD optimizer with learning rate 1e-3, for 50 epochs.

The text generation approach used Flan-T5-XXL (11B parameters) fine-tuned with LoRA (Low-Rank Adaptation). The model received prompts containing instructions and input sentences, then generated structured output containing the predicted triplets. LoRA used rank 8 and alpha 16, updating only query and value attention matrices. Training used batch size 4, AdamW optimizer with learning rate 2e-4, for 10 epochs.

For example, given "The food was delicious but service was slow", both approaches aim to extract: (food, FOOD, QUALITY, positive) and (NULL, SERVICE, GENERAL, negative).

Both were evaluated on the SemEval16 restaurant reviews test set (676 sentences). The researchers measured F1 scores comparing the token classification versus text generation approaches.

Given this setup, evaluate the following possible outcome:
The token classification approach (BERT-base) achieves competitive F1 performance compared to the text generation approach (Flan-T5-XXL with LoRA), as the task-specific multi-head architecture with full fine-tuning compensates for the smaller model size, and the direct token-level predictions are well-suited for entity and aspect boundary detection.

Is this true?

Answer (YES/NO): NO